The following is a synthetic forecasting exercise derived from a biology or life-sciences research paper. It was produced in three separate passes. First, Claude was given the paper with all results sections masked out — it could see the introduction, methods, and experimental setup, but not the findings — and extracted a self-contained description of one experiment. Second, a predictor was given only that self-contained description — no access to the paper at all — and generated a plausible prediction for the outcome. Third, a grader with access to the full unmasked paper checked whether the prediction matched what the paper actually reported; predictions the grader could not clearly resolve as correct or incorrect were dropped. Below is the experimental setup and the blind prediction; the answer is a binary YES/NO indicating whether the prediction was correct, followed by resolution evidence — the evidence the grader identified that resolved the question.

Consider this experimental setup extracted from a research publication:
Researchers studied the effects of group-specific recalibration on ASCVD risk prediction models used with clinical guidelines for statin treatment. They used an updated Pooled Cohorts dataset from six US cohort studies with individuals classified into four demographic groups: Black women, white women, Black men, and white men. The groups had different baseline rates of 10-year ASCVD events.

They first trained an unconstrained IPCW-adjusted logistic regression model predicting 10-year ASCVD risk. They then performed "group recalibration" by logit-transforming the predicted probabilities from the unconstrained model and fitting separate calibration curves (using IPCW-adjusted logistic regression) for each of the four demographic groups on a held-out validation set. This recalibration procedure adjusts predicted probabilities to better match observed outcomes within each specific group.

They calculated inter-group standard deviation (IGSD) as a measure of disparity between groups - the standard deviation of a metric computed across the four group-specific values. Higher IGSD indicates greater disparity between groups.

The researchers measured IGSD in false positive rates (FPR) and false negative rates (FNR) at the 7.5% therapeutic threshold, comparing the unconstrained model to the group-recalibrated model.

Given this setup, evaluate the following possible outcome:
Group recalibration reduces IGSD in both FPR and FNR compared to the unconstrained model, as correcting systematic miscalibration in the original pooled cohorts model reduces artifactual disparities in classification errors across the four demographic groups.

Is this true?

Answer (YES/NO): NO